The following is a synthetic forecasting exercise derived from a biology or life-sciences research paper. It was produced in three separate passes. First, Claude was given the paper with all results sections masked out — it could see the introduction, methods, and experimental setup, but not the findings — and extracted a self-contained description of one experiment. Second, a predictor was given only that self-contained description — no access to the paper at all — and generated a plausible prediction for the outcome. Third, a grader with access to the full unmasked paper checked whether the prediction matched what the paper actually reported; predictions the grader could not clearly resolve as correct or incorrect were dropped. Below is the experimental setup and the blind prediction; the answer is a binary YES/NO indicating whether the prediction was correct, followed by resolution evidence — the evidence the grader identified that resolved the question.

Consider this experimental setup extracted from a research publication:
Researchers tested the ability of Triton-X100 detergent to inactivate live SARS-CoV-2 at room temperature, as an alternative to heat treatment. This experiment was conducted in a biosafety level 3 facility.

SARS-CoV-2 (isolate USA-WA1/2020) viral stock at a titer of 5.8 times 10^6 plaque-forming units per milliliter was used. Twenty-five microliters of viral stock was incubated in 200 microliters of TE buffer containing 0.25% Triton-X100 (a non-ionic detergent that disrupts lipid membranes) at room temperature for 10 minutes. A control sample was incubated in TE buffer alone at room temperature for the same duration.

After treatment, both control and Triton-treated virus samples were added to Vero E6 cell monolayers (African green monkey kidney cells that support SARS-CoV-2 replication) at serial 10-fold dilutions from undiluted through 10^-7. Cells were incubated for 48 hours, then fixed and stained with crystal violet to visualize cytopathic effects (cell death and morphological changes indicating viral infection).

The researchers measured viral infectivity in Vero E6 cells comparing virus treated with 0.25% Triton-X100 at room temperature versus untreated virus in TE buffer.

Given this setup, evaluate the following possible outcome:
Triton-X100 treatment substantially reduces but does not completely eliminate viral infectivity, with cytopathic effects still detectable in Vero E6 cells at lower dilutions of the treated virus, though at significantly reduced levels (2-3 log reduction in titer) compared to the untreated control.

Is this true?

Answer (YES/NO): NO